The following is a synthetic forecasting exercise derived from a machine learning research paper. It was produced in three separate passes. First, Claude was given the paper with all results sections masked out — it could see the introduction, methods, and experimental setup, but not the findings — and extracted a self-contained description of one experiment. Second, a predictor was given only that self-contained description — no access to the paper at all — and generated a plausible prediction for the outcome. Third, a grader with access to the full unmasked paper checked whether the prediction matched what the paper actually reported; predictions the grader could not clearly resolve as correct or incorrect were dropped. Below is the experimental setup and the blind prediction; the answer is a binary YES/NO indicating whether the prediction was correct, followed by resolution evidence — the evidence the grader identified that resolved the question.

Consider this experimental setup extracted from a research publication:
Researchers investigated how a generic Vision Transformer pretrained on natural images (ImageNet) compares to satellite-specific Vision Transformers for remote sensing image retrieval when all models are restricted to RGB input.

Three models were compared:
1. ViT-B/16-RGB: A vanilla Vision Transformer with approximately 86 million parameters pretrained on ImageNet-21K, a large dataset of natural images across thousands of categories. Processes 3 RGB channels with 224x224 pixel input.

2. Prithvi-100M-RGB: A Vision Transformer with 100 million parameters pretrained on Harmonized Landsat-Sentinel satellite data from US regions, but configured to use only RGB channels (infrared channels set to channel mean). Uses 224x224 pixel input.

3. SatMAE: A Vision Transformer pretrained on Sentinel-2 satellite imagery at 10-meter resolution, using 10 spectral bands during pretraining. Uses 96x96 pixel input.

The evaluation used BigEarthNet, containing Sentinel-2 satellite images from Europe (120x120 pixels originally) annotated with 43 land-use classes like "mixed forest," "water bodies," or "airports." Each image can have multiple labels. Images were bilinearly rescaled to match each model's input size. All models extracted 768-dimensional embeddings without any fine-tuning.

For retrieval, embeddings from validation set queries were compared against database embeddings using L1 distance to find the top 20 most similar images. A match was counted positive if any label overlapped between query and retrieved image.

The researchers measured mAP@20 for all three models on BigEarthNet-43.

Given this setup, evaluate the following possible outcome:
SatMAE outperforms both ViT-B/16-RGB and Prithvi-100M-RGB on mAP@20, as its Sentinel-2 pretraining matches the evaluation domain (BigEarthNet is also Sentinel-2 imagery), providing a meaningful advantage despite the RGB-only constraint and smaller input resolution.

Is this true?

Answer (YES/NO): YES